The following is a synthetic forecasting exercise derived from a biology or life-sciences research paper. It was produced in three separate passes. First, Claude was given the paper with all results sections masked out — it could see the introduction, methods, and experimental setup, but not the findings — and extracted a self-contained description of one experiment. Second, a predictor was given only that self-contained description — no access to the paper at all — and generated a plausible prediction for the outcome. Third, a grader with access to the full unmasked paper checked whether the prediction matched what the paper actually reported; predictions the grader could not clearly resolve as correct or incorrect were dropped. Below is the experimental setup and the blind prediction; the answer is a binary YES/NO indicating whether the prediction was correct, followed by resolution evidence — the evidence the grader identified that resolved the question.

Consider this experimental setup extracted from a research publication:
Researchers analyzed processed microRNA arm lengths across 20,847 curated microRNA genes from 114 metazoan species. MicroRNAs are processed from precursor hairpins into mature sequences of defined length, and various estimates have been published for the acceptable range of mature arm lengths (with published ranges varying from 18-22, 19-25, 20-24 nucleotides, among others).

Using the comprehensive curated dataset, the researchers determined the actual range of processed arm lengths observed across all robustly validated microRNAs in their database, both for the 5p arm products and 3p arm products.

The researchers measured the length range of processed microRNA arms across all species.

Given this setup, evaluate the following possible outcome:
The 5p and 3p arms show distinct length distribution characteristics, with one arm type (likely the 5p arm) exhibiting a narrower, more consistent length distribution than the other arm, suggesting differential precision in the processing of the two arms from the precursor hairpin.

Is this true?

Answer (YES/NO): NO